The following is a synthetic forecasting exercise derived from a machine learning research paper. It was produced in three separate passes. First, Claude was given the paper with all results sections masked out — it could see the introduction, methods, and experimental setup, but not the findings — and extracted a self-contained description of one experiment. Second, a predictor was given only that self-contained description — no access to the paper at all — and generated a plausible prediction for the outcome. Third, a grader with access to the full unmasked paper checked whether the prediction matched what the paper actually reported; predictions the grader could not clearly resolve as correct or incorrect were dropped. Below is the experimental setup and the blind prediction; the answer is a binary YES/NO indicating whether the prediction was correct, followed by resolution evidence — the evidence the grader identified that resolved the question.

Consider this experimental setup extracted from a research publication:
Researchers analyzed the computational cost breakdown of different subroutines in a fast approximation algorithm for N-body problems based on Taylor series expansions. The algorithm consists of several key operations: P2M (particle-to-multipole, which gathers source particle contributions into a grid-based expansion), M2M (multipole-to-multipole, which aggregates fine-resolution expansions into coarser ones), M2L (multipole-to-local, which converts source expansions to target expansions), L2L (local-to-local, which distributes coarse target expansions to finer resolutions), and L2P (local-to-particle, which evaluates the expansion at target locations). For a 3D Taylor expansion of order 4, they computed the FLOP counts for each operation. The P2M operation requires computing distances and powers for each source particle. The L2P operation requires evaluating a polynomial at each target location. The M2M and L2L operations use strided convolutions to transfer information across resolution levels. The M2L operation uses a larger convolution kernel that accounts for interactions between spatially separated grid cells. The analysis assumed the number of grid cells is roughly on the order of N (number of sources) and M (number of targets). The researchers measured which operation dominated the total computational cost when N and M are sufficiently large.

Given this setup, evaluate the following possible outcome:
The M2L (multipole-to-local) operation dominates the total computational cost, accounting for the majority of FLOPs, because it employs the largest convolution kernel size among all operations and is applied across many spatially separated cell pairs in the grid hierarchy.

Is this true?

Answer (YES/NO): YES